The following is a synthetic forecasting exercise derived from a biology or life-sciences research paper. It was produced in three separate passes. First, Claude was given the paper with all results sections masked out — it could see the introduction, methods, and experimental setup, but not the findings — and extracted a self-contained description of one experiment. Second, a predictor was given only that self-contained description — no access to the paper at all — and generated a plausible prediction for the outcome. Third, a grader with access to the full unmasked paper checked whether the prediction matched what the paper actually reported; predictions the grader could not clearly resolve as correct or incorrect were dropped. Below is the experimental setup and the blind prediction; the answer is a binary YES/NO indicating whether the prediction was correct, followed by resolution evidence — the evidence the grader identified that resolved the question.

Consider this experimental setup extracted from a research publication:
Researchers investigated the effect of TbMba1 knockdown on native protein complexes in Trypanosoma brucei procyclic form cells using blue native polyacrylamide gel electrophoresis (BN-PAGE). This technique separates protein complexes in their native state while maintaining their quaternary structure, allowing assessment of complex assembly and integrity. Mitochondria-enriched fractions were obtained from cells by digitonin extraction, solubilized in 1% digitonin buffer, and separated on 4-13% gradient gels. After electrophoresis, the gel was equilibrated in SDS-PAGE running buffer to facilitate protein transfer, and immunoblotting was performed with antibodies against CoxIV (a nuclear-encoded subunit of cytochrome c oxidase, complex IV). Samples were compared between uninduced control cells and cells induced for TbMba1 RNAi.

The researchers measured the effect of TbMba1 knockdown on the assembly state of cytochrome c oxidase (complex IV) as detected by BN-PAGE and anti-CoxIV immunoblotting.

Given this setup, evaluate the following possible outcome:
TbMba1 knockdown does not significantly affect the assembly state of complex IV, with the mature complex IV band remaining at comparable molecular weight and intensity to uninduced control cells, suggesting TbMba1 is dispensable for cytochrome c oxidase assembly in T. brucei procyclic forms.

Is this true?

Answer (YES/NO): NO